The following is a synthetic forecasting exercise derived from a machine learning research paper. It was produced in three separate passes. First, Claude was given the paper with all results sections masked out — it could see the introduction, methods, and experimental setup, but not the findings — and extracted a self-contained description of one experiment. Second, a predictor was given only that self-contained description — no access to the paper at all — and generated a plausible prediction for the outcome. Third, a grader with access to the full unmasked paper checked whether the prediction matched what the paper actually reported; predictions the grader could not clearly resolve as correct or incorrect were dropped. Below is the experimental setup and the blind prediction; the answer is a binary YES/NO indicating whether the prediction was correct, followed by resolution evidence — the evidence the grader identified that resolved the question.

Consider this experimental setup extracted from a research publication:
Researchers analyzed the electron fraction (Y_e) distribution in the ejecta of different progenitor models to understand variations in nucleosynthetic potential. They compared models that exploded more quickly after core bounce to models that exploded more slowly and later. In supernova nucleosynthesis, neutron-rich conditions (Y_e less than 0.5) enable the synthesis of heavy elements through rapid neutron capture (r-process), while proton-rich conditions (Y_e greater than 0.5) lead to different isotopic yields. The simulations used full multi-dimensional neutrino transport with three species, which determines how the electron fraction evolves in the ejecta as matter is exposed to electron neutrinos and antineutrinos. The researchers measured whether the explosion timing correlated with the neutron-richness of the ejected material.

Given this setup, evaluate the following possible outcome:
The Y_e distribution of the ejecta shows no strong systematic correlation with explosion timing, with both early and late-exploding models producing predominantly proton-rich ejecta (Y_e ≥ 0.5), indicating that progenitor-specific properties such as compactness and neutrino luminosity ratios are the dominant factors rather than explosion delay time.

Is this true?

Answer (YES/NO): NO